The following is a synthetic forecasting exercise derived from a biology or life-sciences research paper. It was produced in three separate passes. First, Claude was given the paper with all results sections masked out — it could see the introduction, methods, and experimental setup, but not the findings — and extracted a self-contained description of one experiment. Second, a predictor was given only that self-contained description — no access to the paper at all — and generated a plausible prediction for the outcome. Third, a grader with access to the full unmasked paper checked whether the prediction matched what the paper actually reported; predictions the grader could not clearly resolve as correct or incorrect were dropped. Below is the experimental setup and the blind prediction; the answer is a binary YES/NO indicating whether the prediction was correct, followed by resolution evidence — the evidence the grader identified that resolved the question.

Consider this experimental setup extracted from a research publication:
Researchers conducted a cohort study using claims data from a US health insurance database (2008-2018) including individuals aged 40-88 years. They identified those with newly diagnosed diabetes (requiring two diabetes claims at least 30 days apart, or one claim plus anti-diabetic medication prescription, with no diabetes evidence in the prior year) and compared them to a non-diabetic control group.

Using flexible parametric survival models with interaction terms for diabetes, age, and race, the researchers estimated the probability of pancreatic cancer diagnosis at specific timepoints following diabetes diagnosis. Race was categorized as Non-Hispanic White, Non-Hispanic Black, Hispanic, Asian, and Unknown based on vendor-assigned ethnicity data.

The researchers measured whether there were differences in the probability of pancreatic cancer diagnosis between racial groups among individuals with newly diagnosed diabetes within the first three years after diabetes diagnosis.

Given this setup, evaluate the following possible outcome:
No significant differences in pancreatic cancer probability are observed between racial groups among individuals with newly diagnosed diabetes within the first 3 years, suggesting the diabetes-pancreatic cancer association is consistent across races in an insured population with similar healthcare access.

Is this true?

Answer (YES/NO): NO